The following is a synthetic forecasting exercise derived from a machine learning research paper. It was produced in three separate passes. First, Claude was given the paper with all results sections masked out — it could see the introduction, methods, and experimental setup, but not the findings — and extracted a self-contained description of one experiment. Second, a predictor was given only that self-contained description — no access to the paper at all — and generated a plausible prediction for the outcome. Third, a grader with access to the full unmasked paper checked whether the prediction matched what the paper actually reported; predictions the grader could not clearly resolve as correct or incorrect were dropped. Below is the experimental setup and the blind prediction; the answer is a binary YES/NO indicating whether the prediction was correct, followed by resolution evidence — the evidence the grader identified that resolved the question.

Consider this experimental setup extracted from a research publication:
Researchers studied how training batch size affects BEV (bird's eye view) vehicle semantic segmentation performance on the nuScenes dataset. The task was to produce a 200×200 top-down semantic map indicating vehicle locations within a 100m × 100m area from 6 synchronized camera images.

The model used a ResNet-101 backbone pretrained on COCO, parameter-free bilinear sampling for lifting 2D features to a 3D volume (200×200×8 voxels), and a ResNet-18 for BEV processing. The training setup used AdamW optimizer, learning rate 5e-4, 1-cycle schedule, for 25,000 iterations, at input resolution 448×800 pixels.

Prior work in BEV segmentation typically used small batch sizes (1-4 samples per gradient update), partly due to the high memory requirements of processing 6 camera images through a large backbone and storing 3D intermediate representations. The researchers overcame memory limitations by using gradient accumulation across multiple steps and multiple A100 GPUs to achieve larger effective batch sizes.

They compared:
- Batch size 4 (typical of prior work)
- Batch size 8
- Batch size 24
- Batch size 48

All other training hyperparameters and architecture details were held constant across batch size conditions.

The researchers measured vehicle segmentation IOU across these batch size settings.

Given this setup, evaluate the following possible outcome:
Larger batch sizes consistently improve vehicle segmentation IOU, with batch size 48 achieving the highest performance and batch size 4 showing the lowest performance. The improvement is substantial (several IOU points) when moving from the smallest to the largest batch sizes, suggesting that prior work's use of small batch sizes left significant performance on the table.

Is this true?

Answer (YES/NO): NO